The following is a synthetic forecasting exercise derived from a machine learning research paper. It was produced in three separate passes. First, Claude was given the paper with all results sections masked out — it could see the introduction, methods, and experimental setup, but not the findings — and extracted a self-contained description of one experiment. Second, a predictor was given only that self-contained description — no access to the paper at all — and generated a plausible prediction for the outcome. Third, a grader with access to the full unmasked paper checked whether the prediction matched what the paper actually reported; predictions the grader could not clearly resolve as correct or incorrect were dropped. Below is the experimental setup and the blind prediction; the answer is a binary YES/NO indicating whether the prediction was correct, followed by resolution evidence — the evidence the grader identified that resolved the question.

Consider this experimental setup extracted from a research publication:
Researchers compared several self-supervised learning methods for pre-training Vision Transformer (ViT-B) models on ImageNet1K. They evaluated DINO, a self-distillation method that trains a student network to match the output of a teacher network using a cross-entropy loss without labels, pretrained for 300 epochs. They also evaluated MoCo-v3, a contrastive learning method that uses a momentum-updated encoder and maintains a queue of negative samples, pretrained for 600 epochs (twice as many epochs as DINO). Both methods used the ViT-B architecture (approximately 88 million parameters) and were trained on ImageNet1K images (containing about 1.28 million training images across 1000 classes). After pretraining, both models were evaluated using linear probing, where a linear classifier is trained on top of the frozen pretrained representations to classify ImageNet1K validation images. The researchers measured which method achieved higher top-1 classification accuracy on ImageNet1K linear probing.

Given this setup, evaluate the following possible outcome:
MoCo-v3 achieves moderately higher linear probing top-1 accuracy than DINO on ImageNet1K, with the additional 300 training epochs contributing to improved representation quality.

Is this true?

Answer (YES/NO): NO